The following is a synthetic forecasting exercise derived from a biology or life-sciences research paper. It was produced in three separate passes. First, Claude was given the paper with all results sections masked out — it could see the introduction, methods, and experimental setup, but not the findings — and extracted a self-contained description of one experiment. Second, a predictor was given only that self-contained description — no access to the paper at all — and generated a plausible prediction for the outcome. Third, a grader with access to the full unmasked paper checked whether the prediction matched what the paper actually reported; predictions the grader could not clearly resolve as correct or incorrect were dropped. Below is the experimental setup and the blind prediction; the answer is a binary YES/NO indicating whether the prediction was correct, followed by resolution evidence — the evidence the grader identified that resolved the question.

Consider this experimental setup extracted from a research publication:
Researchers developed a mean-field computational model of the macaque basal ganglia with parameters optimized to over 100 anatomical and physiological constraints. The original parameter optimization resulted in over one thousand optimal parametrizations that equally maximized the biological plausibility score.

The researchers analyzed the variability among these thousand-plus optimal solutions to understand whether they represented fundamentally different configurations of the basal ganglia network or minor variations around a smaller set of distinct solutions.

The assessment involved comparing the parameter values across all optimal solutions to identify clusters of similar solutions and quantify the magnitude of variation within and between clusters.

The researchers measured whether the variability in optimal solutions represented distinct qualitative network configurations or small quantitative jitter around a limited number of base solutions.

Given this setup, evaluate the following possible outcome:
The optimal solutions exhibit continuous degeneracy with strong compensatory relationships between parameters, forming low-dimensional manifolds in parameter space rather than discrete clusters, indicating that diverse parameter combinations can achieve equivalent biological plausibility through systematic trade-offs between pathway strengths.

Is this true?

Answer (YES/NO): NO